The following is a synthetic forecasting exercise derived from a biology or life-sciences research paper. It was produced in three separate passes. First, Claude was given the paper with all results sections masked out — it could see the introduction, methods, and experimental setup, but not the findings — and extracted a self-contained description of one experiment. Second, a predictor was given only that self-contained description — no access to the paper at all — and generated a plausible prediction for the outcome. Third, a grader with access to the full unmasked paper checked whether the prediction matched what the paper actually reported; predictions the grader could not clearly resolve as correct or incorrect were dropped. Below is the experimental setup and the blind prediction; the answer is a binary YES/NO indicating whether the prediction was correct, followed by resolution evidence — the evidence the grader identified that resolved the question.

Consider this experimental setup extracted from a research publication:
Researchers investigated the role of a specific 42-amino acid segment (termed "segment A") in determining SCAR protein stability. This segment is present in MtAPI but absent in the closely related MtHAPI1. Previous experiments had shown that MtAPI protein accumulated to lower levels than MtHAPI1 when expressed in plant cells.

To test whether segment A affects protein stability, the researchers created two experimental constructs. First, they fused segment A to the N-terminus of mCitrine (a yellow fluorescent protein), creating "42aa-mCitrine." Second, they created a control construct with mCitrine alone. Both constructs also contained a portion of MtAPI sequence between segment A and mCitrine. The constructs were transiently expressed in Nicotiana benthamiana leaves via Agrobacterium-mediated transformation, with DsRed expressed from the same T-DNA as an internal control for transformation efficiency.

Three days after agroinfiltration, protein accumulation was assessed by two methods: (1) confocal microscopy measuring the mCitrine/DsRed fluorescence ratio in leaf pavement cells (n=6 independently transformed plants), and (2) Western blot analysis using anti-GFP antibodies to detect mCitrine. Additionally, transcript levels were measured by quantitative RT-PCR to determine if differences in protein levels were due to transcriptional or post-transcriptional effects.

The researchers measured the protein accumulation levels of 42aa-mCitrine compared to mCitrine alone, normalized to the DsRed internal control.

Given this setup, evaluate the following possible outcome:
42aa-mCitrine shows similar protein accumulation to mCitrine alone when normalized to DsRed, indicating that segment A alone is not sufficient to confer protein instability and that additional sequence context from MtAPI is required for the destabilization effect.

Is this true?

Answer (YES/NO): NO